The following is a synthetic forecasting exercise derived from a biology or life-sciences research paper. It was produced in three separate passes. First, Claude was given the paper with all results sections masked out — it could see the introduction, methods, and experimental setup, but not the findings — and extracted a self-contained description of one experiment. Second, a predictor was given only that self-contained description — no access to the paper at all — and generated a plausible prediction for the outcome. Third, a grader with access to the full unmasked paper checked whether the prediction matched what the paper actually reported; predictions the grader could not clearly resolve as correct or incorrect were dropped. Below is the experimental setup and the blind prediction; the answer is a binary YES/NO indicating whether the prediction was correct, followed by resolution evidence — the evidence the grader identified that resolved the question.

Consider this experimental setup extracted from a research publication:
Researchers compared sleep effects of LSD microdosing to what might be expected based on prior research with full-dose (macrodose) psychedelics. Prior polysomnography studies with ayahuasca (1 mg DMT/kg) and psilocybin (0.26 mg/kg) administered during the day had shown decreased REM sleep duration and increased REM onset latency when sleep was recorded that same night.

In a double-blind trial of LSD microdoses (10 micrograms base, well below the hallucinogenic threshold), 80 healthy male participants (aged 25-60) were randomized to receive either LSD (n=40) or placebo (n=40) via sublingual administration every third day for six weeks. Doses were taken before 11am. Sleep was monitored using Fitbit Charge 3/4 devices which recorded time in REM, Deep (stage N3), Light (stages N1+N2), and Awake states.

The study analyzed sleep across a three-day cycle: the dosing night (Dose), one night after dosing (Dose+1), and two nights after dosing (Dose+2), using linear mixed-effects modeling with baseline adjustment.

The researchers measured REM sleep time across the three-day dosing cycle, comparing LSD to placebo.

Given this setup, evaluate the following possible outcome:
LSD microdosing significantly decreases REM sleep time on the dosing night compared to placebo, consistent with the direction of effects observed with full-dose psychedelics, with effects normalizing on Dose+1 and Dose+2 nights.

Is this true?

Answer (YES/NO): NO